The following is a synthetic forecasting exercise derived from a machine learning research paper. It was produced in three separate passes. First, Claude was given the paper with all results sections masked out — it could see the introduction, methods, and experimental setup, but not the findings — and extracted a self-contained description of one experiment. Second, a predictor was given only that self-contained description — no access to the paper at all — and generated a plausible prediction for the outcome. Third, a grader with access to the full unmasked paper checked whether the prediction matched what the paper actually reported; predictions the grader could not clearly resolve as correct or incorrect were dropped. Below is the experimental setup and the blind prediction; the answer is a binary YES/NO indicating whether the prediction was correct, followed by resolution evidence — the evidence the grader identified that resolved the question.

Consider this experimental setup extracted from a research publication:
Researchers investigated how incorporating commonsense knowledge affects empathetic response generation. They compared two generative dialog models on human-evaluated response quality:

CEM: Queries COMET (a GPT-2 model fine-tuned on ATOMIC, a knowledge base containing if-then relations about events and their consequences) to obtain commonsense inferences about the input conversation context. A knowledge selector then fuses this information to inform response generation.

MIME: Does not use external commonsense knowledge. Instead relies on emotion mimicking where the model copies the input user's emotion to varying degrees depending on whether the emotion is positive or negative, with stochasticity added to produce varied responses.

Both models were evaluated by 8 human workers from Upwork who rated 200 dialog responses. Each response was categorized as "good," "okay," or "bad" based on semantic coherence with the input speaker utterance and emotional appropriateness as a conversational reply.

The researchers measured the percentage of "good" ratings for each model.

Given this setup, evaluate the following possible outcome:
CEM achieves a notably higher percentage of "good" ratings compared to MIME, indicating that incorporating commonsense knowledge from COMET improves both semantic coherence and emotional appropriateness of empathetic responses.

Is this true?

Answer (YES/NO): YES